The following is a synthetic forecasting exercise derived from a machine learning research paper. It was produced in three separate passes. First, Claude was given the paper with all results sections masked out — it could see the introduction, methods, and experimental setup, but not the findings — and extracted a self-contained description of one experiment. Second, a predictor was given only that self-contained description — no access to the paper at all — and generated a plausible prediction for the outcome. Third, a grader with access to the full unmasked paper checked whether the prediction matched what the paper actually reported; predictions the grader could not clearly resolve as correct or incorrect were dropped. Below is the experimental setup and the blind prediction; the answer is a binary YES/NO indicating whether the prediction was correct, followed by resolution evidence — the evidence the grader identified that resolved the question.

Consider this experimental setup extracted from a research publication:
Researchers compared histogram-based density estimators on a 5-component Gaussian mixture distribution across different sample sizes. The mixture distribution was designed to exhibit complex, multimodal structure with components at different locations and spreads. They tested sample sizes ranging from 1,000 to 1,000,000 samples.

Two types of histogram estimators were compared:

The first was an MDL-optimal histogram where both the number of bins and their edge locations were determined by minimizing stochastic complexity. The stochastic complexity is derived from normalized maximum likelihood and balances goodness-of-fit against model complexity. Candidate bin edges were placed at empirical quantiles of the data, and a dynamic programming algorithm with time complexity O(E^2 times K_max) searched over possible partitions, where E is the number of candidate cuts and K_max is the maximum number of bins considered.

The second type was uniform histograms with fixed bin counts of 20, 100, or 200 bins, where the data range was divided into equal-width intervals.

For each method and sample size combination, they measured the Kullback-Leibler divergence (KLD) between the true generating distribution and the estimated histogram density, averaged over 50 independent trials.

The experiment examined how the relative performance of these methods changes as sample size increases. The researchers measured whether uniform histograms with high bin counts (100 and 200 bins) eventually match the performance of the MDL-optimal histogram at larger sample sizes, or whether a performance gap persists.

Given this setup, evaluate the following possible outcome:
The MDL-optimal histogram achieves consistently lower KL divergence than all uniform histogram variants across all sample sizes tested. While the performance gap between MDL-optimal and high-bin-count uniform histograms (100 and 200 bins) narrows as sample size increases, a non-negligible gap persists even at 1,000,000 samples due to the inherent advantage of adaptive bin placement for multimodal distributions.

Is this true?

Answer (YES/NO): NO